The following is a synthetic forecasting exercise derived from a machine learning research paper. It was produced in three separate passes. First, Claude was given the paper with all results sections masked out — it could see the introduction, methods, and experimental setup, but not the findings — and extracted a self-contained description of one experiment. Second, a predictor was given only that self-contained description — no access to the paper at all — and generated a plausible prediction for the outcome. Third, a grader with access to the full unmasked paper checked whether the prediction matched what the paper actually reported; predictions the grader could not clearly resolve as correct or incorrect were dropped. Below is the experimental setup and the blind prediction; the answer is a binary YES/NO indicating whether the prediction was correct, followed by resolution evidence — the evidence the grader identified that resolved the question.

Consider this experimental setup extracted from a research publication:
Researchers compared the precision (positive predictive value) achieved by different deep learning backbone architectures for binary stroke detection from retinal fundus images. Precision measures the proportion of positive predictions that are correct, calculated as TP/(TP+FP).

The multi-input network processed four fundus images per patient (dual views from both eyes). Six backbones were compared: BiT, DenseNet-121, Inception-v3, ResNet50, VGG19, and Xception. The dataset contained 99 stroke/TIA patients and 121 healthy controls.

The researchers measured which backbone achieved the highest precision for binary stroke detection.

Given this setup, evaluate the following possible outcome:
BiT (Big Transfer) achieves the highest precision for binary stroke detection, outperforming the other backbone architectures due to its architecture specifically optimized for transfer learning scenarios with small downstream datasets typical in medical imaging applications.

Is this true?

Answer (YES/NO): NO